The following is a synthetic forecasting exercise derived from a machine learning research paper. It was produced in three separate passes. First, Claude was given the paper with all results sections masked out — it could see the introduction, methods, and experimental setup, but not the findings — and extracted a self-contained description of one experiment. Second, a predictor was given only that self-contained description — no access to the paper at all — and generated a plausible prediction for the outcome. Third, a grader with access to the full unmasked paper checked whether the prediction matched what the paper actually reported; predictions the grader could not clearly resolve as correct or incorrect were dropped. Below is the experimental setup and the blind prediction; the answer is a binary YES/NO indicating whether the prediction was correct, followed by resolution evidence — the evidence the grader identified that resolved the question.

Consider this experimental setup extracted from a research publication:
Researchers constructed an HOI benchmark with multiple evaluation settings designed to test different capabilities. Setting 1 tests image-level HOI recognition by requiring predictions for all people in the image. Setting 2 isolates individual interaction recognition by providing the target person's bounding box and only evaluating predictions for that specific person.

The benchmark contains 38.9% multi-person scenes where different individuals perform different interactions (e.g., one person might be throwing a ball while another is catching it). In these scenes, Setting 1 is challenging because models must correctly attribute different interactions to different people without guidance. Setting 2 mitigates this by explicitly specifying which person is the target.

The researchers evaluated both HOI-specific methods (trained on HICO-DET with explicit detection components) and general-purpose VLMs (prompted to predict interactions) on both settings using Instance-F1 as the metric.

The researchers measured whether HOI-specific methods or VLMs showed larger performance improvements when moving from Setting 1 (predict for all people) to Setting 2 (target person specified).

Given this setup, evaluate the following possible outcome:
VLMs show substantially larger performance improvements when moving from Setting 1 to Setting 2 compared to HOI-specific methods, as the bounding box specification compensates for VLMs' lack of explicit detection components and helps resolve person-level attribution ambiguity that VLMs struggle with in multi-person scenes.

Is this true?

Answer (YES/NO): NO